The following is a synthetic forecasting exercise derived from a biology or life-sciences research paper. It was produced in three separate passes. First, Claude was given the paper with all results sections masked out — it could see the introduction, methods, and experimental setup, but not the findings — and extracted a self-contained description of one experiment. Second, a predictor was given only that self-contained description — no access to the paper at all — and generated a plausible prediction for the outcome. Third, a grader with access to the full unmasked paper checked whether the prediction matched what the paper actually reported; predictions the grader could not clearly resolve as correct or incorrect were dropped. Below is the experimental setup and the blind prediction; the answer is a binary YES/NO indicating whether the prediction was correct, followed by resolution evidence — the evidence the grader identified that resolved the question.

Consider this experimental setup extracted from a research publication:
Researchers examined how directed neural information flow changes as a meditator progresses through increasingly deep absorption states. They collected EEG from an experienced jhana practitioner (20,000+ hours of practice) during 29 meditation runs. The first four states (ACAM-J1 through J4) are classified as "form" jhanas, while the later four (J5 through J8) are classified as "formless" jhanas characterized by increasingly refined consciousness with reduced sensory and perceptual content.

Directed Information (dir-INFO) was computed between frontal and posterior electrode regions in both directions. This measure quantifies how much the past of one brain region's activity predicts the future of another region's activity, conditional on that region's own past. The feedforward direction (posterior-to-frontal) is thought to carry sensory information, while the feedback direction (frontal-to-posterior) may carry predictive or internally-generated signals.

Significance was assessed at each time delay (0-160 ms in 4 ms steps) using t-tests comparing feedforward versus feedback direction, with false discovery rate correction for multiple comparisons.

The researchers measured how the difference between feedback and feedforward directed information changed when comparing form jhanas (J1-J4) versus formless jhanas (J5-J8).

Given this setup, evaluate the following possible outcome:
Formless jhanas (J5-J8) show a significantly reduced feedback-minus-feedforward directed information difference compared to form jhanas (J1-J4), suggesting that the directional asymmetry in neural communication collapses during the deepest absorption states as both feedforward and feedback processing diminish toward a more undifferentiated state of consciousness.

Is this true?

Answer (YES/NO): NO